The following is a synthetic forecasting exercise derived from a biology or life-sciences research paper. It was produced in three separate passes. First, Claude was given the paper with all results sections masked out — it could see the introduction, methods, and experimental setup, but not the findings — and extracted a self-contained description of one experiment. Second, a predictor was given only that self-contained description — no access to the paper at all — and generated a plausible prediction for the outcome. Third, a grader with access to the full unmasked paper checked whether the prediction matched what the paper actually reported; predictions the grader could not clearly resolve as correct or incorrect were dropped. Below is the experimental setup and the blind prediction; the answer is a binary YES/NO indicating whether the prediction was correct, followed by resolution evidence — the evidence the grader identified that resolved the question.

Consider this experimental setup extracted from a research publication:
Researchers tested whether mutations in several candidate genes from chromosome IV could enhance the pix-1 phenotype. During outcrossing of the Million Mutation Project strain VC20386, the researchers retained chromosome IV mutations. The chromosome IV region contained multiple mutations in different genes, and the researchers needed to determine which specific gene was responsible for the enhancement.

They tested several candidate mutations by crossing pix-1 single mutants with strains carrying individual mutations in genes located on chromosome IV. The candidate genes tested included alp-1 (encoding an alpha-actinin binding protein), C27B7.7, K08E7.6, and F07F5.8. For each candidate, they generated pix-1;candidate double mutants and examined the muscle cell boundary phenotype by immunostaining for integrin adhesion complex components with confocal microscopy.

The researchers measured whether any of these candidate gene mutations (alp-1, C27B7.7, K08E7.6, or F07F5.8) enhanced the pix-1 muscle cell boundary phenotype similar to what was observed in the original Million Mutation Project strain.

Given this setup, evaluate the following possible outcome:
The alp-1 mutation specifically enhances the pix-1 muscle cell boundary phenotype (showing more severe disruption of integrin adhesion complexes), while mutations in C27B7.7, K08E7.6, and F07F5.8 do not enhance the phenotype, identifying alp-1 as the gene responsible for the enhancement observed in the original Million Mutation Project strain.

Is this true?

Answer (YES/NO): NO